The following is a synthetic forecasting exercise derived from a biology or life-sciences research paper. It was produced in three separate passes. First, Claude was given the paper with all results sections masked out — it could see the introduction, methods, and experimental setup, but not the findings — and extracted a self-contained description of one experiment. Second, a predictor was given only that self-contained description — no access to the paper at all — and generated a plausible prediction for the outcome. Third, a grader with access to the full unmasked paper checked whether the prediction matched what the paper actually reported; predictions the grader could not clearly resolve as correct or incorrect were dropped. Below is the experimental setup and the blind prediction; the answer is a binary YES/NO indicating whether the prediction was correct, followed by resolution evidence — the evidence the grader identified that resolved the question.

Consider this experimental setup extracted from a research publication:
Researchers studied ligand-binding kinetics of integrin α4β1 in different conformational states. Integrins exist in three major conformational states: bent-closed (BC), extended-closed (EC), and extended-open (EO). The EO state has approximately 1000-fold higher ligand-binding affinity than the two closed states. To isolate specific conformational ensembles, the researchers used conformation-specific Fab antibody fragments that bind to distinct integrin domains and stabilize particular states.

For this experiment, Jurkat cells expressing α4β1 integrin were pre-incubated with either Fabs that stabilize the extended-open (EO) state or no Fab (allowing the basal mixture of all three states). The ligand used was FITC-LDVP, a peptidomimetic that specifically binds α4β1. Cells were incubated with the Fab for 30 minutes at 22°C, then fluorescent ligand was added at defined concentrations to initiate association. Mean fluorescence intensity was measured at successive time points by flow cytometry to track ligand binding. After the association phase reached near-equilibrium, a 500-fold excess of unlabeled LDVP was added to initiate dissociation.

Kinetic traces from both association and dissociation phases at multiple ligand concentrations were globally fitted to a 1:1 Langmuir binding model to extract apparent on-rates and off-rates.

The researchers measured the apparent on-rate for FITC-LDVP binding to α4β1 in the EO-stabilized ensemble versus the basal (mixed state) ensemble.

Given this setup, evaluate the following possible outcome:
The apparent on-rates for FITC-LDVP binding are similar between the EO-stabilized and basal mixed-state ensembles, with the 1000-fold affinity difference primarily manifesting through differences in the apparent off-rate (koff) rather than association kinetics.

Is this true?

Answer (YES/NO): NO